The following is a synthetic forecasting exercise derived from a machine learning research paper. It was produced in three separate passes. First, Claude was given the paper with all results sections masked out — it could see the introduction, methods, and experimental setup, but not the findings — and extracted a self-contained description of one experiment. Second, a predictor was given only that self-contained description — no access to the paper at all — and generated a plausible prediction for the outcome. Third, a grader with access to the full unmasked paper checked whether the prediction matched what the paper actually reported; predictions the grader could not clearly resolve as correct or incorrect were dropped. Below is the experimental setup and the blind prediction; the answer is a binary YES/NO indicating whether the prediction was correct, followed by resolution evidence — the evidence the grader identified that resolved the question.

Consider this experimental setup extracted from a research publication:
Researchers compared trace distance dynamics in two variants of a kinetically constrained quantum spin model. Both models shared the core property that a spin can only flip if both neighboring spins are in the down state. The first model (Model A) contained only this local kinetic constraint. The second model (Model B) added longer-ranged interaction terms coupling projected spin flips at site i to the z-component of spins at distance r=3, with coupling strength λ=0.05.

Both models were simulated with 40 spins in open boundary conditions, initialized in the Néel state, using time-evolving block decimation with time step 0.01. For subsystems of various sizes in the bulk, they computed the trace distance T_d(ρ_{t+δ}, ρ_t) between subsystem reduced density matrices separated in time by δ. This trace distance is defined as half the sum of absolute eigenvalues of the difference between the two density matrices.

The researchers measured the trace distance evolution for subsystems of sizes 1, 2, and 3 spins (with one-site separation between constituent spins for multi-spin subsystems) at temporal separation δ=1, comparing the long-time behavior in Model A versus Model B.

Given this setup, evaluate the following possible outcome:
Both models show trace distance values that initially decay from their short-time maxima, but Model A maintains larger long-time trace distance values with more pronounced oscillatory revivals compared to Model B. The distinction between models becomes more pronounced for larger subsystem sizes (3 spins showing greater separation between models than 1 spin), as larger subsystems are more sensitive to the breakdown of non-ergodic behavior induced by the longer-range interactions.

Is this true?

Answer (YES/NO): NO